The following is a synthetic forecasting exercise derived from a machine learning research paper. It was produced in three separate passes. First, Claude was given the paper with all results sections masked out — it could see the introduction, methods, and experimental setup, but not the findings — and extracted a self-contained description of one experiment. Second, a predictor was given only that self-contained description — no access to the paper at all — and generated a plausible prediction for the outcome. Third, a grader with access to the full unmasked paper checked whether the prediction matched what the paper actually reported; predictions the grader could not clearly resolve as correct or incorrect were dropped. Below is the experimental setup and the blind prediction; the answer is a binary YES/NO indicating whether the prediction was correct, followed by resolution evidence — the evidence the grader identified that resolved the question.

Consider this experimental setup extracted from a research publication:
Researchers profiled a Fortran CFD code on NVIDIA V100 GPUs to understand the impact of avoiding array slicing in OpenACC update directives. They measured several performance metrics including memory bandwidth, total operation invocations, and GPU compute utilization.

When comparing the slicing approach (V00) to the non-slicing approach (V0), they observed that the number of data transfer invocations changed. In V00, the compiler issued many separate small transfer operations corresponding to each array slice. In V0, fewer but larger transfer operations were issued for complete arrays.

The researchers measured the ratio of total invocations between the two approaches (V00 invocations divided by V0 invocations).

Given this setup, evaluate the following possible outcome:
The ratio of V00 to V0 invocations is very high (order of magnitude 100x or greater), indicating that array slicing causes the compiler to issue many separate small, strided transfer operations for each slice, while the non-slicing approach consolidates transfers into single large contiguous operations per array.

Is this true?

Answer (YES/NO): NO